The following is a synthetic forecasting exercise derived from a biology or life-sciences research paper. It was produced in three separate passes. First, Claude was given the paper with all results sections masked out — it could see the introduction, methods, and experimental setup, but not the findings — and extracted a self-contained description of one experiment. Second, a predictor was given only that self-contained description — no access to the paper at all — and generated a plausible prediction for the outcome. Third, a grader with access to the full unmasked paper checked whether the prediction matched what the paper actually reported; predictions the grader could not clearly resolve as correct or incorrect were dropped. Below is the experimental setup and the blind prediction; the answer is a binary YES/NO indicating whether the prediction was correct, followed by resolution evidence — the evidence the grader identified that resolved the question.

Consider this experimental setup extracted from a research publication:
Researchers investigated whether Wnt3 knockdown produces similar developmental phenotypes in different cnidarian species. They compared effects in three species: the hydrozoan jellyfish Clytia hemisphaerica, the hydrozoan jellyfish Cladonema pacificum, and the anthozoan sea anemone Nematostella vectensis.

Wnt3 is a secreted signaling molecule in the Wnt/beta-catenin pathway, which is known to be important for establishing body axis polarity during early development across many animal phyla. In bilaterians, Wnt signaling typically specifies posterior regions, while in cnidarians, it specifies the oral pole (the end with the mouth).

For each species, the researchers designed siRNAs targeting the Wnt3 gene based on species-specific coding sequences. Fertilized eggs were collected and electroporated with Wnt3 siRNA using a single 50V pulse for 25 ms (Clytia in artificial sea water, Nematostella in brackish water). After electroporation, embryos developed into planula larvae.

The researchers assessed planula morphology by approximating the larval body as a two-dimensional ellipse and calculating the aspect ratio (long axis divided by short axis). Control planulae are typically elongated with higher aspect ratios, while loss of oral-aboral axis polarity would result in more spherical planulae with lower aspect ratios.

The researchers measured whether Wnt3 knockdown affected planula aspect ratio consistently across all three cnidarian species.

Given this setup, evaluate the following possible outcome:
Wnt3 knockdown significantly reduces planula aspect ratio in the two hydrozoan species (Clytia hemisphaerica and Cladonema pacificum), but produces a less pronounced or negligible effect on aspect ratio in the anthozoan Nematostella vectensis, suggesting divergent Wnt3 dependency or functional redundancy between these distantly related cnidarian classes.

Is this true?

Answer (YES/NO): NO